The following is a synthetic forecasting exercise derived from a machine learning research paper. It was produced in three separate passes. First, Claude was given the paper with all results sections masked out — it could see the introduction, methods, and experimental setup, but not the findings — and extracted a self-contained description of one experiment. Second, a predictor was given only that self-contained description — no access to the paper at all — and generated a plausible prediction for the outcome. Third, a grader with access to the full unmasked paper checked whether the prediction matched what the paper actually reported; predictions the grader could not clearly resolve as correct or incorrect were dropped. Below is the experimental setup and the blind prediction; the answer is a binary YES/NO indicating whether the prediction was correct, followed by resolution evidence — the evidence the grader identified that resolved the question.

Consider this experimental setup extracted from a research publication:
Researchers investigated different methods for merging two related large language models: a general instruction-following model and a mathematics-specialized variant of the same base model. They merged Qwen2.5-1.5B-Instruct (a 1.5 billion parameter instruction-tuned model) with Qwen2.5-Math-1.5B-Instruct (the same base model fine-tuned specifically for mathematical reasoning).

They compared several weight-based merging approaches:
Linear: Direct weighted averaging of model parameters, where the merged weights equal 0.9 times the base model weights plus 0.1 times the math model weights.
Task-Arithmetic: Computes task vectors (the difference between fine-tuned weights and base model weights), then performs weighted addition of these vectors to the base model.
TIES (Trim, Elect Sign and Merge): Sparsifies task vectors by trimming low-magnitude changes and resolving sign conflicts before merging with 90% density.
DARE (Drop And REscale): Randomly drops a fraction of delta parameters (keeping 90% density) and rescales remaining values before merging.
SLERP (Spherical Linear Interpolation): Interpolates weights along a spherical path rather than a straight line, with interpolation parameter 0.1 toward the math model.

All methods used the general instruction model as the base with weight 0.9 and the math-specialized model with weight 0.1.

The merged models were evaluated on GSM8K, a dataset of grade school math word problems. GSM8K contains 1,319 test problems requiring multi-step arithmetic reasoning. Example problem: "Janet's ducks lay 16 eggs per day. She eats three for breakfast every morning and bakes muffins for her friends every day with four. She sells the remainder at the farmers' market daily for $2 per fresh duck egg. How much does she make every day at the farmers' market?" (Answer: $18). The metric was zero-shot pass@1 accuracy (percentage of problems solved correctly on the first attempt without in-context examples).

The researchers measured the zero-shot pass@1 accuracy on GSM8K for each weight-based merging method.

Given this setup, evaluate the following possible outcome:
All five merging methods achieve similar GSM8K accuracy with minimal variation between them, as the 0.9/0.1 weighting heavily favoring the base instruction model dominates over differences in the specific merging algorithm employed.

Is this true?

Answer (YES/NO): NO